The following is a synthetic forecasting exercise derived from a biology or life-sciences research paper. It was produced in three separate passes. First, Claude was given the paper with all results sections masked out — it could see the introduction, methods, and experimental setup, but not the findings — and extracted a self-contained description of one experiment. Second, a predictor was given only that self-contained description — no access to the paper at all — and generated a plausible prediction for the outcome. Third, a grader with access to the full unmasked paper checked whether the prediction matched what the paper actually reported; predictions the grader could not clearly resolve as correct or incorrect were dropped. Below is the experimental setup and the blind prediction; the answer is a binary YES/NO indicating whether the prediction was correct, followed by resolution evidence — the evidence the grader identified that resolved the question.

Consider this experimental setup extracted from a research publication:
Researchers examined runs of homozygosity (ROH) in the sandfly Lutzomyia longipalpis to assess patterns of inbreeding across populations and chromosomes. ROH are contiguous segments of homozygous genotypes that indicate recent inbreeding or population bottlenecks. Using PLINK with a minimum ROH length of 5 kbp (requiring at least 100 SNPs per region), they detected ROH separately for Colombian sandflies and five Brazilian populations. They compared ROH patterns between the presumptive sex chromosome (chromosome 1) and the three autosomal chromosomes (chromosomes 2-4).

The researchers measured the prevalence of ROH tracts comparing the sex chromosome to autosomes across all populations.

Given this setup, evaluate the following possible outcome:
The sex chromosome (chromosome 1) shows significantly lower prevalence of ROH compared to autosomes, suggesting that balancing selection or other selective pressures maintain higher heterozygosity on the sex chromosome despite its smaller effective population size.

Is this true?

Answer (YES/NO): NO